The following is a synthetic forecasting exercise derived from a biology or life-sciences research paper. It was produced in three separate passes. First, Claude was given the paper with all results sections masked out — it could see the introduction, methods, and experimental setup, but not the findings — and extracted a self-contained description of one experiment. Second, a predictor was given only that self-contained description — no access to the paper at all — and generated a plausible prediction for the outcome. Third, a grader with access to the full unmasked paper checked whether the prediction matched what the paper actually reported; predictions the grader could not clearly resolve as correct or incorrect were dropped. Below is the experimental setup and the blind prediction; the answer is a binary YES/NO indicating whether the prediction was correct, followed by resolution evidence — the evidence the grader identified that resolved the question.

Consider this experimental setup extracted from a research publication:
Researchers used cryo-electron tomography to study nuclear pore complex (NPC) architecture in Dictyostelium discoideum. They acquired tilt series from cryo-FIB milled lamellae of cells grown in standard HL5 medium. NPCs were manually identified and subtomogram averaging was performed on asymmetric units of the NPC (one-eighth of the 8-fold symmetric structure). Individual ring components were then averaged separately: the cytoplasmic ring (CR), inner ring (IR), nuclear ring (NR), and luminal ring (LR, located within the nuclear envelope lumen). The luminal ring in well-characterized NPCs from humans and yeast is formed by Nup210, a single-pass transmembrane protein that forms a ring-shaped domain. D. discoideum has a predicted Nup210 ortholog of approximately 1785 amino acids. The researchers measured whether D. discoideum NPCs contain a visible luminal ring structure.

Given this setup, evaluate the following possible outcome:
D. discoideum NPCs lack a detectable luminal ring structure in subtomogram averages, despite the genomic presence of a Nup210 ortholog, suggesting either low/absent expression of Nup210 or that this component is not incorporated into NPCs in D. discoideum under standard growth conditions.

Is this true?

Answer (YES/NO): NO